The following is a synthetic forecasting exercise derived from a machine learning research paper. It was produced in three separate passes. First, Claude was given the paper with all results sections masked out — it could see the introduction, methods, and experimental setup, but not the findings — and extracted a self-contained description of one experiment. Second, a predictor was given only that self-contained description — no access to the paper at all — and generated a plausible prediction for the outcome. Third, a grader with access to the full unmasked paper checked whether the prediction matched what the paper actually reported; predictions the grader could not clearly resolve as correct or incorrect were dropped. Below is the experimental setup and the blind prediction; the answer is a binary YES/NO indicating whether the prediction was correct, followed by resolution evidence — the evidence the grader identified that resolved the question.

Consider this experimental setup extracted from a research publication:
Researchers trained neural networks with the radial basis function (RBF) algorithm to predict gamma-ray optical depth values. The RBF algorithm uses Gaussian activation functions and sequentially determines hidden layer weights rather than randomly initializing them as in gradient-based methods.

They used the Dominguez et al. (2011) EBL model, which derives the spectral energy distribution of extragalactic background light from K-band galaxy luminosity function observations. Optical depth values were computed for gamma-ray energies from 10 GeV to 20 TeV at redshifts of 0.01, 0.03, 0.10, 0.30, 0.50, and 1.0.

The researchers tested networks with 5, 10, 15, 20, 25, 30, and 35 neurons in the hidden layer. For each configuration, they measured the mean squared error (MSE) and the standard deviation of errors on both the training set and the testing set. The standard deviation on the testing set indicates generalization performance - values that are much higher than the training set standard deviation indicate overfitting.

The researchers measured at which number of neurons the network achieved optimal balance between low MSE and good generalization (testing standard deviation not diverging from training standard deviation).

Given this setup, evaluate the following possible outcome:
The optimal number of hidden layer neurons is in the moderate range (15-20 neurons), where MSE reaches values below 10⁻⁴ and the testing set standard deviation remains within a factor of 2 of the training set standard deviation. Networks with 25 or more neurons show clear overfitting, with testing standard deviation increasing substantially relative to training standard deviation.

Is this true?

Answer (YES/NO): NO